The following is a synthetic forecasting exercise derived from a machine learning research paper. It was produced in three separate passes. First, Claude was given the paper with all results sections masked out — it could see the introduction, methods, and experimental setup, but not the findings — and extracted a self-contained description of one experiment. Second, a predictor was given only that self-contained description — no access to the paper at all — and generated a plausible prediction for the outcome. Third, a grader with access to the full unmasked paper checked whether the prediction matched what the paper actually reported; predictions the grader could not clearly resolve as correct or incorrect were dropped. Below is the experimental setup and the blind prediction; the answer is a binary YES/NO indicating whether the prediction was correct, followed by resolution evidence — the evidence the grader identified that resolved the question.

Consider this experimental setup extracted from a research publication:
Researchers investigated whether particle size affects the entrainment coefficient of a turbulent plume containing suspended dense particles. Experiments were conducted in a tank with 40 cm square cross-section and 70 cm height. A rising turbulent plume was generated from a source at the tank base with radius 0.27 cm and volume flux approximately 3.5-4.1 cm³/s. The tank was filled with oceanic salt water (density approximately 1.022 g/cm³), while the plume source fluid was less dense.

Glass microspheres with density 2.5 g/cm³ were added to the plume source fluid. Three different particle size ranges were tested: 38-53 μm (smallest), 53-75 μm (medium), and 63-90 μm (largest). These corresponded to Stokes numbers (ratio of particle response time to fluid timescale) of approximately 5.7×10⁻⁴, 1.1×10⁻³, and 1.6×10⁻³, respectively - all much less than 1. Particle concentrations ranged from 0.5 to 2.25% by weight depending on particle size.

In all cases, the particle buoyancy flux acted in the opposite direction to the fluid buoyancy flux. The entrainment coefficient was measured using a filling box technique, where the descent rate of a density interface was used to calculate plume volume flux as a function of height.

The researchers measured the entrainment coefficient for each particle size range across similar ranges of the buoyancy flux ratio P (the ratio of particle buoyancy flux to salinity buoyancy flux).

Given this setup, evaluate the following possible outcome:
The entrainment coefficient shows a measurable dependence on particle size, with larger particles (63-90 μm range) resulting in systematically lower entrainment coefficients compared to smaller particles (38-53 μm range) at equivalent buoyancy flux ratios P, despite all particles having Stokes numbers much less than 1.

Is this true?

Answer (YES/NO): NO